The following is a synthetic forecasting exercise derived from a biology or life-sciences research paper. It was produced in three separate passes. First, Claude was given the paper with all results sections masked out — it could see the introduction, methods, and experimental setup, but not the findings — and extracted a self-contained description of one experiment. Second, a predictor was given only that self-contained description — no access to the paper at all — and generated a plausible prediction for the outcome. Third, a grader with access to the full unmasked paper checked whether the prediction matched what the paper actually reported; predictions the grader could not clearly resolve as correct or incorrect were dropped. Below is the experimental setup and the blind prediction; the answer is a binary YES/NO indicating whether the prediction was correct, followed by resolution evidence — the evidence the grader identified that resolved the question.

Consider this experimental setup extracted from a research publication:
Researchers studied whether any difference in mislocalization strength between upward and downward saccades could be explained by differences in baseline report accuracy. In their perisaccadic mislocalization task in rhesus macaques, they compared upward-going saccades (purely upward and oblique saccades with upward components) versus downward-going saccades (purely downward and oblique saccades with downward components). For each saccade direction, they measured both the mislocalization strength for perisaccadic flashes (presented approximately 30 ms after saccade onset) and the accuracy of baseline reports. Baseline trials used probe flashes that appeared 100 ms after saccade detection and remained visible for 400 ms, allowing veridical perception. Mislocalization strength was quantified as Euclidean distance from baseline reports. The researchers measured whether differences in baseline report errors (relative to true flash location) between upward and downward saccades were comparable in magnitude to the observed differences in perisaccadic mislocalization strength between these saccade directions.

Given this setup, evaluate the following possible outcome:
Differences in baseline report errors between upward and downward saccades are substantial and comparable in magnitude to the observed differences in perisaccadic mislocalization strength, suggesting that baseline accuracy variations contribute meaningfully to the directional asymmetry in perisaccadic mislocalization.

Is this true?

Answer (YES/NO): NO